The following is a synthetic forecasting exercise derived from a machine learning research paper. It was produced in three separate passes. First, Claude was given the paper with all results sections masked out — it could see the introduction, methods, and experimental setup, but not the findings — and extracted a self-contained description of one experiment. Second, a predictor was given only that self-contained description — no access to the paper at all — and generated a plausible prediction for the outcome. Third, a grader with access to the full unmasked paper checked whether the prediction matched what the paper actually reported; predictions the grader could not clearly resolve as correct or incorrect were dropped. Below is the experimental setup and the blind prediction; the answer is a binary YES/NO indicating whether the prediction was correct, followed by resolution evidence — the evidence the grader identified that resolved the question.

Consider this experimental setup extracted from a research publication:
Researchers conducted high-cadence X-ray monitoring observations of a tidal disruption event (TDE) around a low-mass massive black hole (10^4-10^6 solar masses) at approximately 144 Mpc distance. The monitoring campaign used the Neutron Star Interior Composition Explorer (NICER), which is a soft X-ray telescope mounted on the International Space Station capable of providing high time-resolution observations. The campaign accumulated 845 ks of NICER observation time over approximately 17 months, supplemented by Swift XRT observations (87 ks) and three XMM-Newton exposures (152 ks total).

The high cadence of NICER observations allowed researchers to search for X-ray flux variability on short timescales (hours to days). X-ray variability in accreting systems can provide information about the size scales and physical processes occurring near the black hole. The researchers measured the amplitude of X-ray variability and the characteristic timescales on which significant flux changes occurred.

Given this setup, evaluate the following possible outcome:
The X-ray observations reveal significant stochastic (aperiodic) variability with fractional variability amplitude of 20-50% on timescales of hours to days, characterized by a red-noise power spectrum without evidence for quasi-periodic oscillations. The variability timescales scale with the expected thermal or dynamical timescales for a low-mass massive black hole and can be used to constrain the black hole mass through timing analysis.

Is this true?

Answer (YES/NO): NO